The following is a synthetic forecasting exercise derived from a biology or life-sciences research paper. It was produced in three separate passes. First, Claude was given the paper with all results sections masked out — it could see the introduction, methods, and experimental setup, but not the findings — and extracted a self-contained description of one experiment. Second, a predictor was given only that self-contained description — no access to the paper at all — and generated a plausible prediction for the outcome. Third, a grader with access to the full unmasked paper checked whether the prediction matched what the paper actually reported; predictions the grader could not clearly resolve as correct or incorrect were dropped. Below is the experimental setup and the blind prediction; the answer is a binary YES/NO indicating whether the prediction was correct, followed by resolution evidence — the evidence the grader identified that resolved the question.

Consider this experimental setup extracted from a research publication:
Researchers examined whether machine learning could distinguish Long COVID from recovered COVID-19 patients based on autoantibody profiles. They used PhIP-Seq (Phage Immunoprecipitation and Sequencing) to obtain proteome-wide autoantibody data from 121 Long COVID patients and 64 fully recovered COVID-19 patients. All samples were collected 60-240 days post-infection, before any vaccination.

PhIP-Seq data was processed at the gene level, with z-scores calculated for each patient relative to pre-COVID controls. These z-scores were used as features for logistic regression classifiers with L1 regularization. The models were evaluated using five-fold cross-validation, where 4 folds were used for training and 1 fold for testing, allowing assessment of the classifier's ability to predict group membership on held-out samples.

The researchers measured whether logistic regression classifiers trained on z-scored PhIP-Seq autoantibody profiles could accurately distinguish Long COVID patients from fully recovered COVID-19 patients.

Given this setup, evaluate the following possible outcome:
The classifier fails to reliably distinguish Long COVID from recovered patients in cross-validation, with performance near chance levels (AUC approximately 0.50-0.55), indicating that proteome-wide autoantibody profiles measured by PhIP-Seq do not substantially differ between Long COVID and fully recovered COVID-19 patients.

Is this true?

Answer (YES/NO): NO